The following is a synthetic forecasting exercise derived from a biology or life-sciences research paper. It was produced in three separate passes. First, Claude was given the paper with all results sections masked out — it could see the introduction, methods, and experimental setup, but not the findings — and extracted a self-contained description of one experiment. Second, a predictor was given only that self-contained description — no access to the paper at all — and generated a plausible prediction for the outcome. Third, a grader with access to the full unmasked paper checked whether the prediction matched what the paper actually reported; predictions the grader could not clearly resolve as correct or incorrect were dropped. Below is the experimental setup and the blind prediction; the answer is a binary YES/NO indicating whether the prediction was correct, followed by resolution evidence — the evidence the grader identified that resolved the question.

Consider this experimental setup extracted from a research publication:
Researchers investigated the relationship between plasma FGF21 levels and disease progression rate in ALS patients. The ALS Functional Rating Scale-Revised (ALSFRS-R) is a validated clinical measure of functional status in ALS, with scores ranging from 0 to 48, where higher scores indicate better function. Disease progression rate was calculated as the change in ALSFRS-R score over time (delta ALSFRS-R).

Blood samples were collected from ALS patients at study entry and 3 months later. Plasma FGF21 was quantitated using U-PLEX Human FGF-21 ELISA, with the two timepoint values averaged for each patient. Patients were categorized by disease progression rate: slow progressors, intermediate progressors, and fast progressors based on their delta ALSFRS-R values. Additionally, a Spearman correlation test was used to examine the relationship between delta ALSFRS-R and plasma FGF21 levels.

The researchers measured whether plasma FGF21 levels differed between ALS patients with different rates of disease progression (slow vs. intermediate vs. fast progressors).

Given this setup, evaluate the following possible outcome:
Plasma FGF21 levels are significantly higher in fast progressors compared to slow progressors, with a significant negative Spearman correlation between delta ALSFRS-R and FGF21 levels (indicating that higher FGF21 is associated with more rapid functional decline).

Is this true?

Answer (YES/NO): NO